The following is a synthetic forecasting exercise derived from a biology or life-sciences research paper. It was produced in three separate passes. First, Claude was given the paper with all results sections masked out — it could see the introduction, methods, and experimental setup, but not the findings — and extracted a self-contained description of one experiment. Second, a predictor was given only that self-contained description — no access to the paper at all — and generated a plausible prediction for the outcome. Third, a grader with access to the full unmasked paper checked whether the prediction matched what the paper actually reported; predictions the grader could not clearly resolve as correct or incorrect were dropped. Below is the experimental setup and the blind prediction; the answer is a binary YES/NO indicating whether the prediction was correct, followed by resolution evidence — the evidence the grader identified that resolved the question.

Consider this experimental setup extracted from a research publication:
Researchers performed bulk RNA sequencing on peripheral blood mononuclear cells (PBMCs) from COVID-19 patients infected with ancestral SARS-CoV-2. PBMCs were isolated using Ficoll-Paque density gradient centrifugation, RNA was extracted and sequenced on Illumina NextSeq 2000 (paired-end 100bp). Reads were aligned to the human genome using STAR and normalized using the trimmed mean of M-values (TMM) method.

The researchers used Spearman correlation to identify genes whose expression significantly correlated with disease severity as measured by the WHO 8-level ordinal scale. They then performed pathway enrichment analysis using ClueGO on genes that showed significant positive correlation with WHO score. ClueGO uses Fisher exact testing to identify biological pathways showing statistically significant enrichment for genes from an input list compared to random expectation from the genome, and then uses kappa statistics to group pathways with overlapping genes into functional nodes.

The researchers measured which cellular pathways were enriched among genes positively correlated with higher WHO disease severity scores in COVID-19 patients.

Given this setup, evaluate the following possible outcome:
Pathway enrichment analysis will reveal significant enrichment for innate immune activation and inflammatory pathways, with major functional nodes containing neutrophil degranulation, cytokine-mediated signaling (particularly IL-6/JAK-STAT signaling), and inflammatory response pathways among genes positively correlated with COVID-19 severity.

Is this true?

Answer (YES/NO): NO